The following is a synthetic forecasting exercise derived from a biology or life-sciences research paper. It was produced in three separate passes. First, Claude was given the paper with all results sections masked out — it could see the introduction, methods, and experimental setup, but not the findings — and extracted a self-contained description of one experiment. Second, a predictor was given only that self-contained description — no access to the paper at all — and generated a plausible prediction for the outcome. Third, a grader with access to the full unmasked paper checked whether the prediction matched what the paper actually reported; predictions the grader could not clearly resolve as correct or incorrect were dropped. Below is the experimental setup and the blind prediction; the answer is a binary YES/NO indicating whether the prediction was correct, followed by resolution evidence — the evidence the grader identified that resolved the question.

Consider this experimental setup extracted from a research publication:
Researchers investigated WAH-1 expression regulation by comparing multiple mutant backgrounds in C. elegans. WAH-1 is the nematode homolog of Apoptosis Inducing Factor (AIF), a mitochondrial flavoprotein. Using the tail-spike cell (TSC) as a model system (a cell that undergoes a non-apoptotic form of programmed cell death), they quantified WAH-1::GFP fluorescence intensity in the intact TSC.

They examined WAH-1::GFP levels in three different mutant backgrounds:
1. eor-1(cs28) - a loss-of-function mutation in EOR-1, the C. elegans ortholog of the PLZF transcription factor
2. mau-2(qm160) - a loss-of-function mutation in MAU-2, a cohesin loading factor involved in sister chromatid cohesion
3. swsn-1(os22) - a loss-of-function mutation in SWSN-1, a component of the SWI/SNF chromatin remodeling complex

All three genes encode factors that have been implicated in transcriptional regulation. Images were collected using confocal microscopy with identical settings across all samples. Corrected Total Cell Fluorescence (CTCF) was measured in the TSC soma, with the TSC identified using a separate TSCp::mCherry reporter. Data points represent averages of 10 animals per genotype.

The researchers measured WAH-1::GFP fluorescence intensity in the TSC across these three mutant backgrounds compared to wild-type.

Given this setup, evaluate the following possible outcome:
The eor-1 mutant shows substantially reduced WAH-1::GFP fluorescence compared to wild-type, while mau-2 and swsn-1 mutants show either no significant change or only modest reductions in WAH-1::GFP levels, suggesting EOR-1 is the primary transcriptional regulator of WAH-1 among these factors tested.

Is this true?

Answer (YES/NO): NO